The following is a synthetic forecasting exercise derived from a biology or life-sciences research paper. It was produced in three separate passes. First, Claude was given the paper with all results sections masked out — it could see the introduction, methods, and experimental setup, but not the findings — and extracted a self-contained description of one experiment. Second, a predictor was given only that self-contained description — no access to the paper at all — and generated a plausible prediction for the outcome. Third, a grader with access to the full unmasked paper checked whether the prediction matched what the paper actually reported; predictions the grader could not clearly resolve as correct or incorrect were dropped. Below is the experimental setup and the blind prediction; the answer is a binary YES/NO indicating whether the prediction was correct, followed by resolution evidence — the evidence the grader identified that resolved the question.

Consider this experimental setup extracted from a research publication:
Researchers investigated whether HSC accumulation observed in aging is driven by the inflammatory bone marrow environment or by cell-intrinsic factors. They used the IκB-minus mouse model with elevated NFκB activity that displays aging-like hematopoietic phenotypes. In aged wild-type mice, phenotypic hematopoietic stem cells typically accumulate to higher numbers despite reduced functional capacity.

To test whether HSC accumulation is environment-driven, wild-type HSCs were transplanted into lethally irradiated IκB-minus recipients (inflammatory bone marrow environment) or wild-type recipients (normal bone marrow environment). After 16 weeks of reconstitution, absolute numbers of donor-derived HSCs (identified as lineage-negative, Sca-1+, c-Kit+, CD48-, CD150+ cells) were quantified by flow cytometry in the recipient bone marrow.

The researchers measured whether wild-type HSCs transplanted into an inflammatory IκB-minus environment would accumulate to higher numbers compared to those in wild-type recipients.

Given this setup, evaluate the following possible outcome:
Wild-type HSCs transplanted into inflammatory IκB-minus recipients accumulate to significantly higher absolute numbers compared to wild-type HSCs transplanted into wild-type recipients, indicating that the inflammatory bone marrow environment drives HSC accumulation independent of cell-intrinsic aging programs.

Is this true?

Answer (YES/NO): NO